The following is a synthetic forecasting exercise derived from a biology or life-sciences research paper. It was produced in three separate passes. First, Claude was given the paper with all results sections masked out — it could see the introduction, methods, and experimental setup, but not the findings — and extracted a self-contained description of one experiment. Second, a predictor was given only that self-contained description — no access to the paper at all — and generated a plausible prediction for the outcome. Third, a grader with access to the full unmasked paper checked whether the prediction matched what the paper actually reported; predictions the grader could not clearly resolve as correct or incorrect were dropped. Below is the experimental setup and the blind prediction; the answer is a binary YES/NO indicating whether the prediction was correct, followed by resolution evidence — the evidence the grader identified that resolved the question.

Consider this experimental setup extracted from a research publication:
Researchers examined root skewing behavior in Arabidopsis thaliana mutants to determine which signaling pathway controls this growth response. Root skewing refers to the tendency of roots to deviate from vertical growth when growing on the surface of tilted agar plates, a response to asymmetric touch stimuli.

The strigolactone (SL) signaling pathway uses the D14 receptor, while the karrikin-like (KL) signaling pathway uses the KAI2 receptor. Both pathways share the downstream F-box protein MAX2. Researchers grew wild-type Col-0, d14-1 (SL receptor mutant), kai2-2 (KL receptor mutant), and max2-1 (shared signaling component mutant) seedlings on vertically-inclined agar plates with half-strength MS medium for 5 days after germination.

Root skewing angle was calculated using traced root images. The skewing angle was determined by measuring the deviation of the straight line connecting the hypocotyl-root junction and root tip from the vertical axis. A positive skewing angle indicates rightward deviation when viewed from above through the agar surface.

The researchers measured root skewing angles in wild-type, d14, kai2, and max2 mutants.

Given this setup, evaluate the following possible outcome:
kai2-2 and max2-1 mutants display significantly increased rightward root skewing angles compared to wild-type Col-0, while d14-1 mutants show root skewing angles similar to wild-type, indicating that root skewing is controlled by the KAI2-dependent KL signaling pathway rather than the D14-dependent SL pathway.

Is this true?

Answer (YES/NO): YES